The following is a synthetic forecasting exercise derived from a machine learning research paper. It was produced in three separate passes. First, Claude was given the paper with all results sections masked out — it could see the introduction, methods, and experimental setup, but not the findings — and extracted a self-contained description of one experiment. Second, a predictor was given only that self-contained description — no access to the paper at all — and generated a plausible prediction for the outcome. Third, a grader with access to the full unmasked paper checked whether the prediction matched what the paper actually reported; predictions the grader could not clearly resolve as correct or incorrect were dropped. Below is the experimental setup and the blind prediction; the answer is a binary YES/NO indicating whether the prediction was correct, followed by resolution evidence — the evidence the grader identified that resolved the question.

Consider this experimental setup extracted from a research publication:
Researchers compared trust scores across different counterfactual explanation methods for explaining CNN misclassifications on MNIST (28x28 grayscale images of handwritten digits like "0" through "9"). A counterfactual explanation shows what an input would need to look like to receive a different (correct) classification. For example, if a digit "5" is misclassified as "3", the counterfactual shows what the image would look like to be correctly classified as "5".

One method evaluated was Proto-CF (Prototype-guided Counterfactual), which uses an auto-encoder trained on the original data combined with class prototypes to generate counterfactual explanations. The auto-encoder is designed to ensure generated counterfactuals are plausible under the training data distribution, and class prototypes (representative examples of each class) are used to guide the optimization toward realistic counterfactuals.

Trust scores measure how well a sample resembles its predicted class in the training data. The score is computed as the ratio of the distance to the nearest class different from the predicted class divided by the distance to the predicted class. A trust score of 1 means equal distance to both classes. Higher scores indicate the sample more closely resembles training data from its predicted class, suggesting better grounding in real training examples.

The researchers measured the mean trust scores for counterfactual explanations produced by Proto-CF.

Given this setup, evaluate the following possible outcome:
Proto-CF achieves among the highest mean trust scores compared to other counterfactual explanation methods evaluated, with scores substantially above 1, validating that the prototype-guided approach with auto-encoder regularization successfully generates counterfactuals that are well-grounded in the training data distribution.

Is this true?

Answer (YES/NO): NO